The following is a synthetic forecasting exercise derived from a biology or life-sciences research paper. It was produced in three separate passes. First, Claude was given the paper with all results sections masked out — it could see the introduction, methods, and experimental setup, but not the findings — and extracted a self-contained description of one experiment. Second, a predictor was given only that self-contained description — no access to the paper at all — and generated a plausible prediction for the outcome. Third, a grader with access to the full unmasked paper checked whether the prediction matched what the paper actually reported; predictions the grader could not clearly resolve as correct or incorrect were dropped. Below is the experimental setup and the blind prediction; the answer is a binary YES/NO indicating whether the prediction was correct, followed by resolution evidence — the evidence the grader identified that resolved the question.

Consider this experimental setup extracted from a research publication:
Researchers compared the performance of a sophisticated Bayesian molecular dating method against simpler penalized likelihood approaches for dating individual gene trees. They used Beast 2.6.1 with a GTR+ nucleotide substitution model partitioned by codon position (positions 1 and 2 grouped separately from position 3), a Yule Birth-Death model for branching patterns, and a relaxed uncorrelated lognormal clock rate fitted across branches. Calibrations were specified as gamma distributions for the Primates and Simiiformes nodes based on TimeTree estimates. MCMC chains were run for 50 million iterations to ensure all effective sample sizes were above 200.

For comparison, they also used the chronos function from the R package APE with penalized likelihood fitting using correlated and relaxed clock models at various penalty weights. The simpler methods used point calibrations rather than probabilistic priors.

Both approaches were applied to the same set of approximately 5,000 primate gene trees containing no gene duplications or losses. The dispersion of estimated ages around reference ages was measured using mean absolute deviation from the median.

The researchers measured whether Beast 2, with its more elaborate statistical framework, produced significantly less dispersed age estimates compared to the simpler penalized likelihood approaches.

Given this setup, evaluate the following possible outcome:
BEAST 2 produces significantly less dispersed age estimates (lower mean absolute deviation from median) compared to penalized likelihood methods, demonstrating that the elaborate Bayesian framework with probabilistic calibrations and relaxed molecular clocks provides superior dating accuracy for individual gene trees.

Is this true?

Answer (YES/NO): NO